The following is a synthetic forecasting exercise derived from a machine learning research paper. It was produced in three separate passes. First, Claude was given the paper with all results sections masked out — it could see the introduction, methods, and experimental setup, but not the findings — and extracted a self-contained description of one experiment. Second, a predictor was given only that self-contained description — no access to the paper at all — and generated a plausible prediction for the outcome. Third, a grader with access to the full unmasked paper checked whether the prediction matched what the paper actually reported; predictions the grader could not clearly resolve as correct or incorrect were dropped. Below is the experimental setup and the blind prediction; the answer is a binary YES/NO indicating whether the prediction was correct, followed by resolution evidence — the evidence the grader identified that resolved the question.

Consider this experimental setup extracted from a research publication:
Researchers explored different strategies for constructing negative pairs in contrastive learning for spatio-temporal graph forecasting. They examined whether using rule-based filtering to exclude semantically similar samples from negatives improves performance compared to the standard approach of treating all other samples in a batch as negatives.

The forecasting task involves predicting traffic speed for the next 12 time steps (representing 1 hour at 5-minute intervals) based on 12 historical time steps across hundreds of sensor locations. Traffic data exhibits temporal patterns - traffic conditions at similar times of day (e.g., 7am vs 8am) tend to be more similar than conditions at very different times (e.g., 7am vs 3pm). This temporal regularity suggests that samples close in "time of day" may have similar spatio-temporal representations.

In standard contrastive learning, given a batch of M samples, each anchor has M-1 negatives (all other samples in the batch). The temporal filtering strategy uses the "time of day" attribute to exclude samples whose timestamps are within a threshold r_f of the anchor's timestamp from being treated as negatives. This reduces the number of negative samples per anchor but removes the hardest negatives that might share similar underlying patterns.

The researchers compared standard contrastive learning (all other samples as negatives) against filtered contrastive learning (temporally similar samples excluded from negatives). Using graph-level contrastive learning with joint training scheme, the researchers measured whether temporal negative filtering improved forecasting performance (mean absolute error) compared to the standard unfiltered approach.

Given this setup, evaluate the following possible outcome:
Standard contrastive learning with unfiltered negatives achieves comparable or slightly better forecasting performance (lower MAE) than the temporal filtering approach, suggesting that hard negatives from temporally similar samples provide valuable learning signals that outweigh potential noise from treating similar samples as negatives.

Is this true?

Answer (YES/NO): NO